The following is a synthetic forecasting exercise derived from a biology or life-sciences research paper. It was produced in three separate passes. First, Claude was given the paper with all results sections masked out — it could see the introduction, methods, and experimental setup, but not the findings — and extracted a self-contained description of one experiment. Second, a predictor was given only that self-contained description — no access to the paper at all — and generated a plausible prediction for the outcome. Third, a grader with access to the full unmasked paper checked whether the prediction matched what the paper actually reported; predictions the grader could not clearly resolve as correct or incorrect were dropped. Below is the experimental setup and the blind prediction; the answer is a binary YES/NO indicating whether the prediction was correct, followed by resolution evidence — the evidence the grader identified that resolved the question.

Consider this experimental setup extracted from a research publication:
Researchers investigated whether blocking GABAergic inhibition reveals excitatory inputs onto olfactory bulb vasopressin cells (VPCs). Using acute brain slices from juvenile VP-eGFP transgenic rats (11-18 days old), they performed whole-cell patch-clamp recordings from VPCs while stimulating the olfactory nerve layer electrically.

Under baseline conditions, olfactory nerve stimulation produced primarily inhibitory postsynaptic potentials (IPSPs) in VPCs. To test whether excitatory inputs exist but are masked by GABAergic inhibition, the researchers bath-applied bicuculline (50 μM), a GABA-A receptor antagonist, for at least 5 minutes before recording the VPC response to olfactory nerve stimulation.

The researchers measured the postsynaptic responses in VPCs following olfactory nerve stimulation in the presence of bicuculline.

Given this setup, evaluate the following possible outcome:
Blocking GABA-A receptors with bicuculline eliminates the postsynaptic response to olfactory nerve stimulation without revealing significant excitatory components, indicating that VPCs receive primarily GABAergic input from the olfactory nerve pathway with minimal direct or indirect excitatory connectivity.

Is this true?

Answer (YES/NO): NO